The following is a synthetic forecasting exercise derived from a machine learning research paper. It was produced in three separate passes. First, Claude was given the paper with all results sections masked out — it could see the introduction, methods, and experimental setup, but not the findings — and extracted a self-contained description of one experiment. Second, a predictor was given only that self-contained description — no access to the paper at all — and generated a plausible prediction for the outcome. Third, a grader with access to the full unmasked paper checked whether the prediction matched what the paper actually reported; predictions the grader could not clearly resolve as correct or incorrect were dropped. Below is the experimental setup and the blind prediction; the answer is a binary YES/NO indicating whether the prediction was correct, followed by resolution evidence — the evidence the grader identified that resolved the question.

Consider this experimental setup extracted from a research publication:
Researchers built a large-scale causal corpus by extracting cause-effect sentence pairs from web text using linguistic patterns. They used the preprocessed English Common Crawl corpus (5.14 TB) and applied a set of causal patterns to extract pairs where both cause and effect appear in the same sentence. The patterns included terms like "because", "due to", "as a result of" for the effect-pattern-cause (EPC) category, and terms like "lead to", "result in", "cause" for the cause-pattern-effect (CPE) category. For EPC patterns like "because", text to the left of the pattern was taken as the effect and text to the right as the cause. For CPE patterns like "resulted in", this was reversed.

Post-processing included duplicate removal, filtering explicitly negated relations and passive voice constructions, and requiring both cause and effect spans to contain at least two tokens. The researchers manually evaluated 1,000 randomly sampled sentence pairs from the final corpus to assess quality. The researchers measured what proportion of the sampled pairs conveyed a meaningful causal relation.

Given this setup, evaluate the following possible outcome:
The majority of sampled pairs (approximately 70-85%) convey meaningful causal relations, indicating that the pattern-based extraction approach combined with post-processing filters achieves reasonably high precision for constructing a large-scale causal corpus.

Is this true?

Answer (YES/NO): NO